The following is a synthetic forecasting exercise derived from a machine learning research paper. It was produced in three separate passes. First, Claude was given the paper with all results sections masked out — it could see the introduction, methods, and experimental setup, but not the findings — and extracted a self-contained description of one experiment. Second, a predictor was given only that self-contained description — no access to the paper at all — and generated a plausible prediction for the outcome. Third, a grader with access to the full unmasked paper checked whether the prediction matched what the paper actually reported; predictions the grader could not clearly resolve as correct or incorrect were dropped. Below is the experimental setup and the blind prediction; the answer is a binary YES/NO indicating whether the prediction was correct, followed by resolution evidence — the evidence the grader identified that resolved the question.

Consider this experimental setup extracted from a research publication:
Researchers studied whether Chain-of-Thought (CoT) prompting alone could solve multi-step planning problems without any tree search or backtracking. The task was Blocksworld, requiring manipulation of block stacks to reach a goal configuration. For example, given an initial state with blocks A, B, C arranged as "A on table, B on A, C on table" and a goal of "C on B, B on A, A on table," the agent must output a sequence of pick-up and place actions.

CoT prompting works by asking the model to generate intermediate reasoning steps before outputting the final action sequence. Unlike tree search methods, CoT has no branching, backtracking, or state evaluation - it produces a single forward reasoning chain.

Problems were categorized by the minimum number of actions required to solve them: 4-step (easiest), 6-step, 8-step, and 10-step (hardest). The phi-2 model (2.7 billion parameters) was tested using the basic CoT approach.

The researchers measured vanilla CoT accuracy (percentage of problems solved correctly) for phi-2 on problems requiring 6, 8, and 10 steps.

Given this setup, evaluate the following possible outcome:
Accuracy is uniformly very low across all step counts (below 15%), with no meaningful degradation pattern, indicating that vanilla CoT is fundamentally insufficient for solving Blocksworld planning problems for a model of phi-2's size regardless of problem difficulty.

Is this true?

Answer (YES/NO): YES